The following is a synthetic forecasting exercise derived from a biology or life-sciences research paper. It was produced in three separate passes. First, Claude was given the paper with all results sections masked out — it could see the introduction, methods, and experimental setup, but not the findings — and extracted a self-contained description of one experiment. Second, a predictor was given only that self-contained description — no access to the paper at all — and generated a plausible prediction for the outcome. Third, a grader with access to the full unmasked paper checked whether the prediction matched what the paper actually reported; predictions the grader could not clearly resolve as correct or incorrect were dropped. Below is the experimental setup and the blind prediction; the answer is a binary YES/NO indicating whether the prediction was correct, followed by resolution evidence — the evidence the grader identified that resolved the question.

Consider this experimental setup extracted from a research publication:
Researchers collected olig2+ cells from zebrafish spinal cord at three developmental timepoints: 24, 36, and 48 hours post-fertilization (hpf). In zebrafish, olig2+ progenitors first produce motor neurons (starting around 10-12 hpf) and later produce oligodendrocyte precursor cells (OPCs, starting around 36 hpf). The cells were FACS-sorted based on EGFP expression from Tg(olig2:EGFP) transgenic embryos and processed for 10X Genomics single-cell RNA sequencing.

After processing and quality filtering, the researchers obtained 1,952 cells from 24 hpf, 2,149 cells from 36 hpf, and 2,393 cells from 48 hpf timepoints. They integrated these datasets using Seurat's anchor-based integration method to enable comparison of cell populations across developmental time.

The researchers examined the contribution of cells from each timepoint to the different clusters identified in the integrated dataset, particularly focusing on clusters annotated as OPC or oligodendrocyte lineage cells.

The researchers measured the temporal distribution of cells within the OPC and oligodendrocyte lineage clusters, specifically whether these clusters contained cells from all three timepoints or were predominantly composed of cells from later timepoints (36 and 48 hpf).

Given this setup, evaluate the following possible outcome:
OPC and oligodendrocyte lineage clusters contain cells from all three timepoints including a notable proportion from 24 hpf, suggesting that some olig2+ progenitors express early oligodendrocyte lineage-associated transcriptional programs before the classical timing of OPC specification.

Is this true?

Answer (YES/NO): YES